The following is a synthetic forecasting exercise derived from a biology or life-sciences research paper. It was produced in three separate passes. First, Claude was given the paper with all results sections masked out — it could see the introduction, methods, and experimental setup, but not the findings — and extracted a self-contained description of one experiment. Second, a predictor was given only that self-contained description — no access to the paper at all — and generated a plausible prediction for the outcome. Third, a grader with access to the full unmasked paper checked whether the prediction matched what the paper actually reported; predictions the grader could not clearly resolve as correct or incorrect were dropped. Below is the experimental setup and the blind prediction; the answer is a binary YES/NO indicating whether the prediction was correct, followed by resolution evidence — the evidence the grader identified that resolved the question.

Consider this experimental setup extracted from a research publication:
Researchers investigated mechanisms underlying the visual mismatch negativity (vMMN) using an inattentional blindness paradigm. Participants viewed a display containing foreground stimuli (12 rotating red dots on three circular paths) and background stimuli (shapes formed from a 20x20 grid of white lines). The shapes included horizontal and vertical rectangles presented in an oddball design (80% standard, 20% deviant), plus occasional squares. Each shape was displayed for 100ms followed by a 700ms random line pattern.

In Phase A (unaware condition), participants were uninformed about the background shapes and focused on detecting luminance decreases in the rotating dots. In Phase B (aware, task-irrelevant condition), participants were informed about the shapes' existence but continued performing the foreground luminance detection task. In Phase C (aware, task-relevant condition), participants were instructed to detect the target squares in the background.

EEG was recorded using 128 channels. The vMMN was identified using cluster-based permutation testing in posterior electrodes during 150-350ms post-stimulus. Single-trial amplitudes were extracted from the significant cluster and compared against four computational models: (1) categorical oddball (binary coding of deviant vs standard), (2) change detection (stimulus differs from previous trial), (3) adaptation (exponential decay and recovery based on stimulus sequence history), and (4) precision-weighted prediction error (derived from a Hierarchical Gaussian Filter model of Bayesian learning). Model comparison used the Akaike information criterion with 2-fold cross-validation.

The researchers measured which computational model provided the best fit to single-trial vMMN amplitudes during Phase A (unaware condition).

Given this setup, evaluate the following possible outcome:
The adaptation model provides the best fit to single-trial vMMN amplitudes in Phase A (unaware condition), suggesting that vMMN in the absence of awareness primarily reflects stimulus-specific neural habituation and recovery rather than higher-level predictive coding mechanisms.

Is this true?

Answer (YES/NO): YES